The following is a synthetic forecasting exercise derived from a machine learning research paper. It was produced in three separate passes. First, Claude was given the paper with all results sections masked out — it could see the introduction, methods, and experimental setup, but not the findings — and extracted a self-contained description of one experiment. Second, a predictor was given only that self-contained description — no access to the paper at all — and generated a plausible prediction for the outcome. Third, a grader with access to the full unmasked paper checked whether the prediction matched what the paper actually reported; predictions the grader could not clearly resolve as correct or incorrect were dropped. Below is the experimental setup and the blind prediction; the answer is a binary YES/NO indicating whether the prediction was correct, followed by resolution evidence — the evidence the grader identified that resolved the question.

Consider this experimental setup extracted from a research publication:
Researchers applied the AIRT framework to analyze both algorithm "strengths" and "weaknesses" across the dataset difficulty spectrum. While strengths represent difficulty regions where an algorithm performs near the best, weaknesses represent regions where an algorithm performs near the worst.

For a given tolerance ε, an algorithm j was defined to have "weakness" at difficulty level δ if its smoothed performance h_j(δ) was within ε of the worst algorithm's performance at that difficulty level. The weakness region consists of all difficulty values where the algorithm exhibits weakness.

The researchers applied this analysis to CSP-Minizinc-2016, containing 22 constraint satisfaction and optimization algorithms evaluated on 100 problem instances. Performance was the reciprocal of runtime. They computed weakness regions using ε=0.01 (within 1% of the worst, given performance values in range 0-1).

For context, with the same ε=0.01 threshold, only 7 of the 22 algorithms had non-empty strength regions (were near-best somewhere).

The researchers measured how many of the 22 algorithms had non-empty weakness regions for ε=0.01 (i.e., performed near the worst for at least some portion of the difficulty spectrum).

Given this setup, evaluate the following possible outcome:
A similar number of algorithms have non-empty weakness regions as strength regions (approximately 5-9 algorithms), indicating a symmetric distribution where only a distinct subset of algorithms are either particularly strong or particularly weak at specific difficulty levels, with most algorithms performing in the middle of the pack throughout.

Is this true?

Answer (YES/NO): NO